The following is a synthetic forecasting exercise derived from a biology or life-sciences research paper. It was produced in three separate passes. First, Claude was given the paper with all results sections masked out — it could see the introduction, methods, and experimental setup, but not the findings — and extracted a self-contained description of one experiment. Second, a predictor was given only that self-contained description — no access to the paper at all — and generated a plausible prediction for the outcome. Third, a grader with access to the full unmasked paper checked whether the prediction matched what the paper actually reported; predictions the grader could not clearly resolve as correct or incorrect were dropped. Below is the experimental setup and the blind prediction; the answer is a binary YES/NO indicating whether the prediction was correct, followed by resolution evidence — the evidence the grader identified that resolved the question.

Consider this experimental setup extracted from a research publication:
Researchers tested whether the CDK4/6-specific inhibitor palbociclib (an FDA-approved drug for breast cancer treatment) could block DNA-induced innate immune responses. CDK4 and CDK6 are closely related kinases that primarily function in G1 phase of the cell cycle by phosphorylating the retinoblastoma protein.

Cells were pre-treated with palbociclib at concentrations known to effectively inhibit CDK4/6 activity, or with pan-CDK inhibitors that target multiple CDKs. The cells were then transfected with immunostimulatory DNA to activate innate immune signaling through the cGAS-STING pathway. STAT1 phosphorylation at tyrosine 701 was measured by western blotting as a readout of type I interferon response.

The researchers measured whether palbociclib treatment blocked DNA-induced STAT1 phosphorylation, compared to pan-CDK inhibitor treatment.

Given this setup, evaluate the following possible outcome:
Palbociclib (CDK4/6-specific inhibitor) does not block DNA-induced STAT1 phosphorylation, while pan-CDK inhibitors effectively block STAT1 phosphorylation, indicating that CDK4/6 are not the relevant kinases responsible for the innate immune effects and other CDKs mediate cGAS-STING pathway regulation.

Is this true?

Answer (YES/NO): YES